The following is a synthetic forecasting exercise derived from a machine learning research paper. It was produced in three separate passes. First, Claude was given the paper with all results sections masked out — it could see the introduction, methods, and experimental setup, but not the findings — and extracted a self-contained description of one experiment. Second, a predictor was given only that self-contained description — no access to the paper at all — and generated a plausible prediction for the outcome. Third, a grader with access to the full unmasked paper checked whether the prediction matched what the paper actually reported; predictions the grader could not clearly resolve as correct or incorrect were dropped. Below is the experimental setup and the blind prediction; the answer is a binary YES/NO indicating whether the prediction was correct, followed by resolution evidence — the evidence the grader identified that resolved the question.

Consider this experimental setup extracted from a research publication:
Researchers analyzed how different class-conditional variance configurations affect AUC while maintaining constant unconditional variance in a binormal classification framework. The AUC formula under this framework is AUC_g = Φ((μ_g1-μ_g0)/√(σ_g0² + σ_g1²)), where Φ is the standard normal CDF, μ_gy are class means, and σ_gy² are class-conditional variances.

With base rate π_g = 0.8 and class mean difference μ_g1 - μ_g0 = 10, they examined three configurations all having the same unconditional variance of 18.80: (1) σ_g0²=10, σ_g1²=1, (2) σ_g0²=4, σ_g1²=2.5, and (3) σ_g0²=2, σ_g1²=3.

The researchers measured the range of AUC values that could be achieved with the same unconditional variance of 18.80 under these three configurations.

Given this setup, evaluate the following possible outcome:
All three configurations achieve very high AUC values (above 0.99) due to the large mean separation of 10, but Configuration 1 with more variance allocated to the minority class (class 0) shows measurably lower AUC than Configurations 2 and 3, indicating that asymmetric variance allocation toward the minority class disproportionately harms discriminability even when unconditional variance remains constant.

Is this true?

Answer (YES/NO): NO